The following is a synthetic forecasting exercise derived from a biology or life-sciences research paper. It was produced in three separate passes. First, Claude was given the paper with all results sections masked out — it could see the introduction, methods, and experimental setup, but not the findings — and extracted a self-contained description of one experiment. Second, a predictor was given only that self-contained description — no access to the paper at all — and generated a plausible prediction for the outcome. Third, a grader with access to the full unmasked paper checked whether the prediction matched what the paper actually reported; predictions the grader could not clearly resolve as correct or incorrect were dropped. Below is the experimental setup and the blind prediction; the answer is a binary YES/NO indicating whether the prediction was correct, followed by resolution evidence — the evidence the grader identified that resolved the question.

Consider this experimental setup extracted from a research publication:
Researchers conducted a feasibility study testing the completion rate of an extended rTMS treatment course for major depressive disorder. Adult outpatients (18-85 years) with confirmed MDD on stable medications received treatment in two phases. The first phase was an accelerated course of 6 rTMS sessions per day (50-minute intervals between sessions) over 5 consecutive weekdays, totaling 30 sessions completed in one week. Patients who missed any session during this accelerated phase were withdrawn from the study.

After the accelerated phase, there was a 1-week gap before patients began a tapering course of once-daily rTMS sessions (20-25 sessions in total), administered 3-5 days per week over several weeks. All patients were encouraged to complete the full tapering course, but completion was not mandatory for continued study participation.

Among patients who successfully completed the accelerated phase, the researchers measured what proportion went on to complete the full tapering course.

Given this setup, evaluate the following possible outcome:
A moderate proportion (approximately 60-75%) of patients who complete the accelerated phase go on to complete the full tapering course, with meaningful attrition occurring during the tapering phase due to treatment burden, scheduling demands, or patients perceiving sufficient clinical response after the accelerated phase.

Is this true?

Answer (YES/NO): NO